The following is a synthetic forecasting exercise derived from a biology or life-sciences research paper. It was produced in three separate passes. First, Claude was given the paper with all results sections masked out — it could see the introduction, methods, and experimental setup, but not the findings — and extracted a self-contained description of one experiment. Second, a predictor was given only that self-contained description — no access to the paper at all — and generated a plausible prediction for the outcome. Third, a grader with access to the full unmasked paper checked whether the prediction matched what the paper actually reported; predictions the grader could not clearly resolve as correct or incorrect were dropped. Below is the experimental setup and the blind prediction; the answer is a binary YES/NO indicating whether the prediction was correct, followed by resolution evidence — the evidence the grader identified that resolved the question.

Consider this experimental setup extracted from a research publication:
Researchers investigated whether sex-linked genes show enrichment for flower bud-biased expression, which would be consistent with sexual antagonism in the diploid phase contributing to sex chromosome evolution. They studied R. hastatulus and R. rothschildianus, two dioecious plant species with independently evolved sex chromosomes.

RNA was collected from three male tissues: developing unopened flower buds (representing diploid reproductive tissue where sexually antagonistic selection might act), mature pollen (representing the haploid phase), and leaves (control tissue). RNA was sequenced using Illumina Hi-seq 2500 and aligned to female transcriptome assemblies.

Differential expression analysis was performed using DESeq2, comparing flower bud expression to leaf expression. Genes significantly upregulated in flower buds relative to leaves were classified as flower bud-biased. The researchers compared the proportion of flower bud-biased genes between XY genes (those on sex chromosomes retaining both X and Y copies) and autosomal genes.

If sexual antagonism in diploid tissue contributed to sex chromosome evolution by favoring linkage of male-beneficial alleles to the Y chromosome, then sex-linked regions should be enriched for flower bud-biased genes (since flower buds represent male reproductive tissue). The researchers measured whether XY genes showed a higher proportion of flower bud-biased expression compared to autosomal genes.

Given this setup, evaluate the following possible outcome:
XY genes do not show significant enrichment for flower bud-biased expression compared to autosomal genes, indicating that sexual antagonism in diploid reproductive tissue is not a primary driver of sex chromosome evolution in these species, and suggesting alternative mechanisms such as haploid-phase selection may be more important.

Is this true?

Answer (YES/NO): YES